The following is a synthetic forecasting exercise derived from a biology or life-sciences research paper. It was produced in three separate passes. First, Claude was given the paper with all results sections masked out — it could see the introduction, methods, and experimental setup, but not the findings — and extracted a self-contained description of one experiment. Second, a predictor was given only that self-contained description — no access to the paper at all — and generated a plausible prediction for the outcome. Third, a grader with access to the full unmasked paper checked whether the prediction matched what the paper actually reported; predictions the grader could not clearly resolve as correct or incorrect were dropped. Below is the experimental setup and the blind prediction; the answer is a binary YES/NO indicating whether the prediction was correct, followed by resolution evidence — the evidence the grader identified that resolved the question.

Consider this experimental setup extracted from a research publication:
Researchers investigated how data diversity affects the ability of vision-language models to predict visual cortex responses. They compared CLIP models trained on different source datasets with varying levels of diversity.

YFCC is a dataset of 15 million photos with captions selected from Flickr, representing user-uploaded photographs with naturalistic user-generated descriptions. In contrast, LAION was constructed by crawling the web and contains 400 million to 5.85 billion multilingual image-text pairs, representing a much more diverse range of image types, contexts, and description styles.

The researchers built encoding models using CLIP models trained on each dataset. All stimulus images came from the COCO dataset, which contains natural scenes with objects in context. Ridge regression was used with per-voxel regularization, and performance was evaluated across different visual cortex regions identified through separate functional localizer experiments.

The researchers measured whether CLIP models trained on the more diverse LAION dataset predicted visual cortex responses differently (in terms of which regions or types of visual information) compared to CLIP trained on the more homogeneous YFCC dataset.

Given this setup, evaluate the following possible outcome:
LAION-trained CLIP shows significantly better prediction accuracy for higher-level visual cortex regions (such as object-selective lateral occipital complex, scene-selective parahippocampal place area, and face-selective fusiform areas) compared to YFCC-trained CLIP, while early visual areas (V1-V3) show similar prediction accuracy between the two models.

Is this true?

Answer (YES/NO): NO